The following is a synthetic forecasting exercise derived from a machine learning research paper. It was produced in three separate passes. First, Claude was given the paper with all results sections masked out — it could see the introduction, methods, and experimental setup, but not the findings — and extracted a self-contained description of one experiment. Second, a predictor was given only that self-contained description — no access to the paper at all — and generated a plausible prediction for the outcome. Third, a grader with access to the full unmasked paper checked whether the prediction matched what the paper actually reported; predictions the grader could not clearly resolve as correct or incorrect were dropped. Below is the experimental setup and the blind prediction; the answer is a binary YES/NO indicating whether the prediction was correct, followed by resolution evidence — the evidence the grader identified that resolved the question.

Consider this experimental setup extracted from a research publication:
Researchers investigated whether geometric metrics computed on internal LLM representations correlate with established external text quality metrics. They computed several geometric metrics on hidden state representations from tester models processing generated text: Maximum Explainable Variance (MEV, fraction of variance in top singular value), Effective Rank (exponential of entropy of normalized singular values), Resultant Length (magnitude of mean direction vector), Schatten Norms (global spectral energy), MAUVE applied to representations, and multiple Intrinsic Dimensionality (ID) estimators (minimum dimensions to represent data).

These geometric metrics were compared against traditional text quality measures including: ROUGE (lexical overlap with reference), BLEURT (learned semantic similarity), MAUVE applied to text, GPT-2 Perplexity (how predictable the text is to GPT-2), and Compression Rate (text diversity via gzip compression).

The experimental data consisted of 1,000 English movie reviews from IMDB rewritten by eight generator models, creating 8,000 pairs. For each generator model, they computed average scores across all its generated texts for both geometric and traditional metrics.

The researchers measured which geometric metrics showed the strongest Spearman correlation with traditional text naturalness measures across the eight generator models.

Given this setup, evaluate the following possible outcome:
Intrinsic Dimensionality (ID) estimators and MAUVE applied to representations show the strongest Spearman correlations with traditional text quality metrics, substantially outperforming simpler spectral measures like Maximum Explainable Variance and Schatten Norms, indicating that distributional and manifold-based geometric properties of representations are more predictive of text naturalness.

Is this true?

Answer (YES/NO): NO